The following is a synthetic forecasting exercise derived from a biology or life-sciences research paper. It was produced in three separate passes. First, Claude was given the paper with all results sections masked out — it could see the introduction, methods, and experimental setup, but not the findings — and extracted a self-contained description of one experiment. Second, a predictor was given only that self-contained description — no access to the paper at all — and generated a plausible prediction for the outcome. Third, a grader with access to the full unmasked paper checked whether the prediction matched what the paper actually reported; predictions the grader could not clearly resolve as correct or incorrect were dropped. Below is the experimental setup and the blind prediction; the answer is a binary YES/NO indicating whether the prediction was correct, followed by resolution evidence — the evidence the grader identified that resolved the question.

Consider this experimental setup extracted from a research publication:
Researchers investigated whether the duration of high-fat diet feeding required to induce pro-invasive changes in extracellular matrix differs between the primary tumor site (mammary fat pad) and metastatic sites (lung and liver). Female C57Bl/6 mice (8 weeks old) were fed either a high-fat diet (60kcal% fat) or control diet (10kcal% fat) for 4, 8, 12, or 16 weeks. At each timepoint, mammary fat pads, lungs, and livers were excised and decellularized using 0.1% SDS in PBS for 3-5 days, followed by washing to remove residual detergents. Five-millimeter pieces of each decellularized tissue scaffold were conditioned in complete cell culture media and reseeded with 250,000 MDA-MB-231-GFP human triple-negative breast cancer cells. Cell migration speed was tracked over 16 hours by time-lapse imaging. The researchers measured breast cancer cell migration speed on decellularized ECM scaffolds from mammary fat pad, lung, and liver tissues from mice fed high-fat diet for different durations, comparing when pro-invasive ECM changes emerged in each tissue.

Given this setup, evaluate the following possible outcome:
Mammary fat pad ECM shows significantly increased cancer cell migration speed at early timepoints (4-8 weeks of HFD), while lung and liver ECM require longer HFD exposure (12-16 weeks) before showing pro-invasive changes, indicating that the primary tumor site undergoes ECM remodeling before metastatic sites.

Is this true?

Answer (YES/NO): NO